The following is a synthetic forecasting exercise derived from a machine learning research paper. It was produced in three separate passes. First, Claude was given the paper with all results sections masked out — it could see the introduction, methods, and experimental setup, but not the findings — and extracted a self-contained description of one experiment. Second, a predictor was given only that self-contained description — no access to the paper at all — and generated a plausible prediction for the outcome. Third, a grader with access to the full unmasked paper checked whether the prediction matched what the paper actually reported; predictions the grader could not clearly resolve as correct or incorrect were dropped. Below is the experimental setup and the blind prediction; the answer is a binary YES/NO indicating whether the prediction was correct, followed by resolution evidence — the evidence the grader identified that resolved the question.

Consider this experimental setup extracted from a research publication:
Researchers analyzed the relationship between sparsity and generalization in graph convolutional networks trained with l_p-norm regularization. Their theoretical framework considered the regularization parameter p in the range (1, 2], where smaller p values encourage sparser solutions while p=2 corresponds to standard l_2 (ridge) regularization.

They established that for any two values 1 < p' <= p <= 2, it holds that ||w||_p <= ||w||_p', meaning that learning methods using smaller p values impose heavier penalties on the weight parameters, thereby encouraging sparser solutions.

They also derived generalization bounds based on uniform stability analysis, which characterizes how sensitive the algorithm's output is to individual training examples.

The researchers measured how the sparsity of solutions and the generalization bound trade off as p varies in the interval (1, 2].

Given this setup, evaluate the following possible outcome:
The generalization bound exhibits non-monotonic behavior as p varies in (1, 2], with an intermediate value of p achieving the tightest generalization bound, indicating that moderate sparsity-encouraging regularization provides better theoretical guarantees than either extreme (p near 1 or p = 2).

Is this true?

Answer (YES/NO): NO